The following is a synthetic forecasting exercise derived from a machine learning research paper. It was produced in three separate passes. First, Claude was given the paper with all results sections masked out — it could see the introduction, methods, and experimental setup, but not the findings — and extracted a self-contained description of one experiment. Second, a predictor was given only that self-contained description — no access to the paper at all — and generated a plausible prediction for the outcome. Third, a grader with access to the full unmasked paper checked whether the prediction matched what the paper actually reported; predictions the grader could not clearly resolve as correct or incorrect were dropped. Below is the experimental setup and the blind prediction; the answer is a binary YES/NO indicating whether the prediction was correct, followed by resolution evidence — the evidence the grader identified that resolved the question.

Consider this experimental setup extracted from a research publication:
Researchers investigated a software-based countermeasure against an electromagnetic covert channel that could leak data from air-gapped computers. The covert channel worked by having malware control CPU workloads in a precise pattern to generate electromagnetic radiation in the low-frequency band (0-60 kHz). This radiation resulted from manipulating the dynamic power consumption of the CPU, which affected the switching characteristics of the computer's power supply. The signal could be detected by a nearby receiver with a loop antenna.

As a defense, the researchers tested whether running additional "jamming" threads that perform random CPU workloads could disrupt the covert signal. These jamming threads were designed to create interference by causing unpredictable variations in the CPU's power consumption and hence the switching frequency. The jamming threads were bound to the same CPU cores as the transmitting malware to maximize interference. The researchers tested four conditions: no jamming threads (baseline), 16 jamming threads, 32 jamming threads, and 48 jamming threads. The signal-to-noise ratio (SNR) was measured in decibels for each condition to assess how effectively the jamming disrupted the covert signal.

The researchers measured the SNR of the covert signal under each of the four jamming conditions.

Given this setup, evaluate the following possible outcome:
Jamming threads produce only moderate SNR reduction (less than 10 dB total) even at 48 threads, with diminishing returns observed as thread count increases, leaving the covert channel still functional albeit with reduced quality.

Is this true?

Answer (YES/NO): NO